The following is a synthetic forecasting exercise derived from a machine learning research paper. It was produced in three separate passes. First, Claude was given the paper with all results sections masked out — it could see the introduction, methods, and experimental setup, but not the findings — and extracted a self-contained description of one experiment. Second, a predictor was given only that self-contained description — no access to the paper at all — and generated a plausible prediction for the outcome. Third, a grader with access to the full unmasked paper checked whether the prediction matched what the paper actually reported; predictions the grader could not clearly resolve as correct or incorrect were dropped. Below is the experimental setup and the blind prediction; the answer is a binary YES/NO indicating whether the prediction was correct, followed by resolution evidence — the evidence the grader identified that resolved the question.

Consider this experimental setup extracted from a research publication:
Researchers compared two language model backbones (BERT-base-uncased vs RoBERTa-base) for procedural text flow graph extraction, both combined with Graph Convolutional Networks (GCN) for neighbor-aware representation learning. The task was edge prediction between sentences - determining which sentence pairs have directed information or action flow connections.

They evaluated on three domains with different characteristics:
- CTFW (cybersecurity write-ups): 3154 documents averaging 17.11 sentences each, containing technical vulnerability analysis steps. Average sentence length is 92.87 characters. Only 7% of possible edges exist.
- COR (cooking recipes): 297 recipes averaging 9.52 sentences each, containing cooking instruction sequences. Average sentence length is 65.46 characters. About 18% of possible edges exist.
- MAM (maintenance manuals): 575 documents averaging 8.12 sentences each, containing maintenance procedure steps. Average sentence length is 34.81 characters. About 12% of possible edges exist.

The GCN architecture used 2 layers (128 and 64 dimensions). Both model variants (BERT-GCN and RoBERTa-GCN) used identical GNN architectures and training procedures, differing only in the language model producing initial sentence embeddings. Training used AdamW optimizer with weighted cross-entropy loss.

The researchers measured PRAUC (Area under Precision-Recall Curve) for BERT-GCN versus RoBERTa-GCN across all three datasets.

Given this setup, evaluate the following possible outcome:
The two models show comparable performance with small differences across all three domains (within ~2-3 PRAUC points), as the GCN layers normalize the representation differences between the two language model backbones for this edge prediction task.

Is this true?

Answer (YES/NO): YES